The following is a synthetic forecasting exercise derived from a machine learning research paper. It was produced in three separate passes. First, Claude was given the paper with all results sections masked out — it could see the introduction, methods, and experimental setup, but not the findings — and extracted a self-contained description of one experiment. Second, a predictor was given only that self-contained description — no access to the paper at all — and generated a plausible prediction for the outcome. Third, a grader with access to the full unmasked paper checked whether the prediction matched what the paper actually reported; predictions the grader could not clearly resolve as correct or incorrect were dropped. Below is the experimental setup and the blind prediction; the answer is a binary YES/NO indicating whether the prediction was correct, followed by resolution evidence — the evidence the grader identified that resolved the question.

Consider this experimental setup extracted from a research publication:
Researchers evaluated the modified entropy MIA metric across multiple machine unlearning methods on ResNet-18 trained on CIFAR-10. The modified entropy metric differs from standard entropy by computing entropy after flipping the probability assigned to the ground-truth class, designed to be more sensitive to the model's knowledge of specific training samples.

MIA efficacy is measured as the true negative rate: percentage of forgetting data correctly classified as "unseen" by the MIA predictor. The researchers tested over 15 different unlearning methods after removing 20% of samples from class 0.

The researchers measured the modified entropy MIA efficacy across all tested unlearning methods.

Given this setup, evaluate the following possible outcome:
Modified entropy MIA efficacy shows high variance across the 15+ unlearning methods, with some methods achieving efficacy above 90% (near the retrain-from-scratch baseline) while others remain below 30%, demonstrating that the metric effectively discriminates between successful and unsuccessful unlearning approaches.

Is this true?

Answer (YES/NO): NO